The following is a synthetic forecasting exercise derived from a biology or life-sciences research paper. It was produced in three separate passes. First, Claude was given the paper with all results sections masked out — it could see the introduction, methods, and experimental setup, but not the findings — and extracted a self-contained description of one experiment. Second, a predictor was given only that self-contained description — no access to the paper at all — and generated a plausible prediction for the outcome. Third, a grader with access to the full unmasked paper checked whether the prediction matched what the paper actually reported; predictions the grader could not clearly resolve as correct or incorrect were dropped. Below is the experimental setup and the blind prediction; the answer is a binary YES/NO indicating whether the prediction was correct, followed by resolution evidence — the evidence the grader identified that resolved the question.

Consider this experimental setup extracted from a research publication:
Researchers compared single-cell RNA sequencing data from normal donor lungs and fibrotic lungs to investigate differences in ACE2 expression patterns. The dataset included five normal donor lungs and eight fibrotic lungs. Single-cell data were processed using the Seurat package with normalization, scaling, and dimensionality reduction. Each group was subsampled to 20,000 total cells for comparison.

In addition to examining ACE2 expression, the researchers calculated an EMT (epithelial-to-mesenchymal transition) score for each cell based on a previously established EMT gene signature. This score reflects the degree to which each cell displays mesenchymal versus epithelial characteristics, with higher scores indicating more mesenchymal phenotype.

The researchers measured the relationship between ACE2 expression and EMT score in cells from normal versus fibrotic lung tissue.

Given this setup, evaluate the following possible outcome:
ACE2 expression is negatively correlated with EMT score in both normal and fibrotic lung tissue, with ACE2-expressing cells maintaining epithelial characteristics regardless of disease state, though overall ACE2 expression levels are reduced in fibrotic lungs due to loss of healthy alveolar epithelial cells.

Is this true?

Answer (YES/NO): NO